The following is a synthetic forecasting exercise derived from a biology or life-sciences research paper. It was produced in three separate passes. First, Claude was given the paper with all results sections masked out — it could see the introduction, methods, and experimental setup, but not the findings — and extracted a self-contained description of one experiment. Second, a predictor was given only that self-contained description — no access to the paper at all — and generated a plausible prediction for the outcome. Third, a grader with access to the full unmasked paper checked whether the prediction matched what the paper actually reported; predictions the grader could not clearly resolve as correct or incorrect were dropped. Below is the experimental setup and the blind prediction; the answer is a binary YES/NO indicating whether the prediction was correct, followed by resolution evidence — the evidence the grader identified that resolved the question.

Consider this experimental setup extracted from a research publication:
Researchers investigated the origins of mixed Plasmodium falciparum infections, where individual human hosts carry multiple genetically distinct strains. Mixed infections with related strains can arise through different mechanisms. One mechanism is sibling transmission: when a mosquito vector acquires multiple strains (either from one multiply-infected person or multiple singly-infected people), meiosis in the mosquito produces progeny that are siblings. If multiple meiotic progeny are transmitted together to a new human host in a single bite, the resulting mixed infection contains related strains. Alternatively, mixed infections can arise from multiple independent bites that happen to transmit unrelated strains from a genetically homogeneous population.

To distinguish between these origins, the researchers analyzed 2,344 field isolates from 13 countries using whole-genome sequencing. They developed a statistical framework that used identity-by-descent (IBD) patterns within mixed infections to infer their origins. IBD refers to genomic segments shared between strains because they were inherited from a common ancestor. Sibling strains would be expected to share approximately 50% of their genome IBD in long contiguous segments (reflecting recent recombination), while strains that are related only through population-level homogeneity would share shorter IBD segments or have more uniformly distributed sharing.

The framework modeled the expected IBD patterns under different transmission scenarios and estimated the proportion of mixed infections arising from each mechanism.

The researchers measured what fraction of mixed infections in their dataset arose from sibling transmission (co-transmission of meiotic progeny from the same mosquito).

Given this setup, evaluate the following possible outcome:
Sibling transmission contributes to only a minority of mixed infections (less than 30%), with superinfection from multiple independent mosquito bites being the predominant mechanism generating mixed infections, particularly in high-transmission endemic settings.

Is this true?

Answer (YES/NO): NO